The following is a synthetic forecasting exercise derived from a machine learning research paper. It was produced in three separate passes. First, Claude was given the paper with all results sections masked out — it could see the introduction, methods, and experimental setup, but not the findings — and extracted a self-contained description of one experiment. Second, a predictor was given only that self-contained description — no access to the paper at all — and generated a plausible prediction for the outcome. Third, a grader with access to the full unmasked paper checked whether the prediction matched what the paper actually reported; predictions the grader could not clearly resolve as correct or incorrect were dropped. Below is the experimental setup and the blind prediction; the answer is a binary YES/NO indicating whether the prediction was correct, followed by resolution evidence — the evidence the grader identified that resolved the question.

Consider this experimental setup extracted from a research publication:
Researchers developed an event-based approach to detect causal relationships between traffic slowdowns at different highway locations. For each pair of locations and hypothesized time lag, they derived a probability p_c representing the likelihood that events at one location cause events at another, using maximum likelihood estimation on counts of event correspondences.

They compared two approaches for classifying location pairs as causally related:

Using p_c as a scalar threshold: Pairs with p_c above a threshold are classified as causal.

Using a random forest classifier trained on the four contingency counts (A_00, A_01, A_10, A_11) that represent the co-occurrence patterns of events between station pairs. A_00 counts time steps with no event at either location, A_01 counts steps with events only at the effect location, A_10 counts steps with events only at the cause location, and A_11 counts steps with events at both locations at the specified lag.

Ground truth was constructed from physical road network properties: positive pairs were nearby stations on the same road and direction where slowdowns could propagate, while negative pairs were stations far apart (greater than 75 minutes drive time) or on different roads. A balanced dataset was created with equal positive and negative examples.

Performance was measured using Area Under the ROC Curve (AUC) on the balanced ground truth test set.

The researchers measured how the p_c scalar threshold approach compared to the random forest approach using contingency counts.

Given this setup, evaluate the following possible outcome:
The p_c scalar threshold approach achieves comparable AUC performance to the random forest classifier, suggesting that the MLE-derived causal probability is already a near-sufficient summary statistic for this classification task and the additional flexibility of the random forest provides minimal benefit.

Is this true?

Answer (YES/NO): NO